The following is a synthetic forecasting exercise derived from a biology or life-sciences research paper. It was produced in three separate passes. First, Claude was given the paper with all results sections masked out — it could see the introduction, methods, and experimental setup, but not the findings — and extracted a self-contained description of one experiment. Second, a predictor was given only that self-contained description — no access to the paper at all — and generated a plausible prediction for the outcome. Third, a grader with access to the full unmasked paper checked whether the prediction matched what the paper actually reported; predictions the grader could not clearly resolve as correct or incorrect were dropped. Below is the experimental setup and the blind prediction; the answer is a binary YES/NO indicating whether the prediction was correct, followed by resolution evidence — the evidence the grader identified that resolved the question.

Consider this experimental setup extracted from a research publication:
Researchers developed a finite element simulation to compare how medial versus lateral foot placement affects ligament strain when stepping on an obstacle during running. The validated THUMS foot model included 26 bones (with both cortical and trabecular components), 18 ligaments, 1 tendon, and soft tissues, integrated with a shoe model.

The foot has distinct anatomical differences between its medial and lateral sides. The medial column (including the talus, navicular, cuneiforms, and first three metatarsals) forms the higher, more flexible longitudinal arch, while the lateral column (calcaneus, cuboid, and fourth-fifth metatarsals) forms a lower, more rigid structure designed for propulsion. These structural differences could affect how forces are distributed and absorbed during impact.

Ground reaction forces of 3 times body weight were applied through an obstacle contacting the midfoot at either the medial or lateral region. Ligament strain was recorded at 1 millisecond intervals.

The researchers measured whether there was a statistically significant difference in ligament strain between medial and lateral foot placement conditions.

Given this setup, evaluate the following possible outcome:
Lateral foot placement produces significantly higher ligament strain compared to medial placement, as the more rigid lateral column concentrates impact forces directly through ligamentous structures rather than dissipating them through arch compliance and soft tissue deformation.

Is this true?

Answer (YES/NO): YES